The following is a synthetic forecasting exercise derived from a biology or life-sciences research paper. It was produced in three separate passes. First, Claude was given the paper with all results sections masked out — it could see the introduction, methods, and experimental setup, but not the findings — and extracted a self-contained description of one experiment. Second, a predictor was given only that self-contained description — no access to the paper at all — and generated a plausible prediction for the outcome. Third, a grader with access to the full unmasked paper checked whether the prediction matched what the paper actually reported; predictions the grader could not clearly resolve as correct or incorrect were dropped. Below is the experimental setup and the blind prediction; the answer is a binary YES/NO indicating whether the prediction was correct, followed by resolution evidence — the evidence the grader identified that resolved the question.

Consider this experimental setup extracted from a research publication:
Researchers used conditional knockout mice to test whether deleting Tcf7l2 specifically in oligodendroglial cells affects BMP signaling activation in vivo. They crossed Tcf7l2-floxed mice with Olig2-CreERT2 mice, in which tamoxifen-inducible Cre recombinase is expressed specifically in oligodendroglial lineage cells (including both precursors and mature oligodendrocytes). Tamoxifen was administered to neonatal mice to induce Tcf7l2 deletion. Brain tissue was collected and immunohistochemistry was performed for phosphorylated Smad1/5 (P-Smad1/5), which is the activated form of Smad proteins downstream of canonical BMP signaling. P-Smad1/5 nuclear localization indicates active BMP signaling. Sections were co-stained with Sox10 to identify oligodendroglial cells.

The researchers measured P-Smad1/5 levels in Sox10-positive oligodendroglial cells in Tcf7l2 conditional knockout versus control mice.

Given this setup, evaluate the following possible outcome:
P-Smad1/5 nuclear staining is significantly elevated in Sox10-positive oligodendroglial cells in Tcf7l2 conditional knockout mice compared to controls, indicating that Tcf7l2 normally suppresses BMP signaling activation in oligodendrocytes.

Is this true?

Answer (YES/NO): YES